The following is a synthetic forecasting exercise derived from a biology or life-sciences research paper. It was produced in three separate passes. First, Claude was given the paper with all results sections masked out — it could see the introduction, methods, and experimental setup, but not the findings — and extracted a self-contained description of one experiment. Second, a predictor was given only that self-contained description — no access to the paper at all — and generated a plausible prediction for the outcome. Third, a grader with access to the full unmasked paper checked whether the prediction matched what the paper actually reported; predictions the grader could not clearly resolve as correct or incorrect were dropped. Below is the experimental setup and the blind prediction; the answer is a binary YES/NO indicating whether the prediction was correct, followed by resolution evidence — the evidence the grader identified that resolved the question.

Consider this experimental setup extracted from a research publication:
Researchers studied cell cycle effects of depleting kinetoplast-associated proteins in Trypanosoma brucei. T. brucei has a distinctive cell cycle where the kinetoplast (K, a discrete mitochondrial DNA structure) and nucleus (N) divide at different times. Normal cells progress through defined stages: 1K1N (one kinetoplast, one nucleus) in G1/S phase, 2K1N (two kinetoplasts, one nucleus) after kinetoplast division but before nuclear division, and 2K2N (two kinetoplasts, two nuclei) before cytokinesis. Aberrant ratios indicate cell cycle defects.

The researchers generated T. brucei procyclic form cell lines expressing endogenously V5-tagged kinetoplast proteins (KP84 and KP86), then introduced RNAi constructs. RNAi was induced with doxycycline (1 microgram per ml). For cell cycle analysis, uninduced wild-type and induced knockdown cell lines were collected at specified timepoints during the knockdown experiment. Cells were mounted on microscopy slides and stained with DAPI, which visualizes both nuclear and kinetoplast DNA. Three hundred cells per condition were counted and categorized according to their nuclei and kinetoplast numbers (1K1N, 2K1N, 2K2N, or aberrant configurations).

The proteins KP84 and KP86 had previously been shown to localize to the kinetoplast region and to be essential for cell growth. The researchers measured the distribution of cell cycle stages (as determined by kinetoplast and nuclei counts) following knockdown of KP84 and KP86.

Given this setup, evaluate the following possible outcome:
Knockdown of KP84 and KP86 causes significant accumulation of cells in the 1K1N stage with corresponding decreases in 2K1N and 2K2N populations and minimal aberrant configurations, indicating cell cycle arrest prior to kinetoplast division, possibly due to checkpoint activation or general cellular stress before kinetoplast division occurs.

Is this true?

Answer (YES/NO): NO